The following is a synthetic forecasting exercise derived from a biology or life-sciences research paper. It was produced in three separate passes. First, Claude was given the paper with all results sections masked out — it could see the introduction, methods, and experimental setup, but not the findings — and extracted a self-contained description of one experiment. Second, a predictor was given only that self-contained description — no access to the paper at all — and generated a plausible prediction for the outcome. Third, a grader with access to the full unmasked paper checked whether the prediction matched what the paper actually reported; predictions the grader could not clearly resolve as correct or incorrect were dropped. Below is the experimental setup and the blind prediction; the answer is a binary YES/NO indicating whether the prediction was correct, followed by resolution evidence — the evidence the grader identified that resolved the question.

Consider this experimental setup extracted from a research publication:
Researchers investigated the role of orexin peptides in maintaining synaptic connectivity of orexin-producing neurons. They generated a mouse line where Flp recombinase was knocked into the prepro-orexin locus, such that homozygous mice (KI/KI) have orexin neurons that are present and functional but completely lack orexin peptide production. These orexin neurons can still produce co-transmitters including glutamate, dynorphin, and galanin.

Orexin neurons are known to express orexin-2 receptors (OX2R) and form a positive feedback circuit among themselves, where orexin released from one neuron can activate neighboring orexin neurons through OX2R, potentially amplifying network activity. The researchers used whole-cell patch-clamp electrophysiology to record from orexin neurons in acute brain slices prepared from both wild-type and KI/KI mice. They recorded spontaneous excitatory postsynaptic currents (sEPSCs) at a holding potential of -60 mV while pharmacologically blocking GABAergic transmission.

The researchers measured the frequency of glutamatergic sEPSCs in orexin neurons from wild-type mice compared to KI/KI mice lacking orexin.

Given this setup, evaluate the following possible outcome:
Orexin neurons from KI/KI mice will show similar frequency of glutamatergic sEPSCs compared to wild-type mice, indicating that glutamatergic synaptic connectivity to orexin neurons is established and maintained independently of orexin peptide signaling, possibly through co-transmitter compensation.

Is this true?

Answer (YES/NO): NO